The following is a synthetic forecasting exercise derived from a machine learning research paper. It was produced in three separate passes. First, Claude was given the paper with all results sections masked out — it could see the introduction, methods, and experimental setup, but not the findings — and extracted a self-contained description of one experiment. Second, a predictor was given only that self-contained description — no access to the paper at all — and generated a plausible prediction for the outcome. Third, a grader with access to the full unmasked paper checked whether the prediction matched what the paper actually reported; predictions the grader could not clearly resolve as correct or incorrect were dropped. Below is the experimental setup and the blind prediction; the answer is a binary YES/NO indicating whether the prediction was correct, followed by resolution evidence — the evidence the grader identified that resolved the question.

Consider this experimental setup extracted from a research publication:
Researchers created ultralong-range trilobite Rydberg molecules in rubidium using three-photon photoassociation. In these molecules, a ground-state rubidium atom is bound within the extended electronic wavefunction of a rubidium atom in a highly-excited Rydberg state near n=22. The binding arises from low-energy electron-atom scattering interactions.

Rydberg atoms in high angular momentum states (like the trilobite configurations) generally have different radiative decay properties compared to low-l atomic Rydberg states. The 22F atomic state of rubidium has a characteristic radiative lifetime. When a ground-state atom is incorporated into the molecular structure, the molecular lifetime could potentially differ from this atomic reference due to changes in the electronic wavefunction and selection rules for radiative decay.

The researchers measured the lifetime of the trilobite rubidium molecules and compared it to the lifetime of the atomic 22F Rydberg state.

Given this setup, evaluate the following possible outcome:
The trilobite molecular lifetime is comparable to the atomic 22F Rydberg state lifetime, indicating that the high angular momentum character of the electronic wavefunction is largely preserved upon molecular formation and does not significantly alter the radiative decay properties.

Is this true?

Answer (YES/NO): NO